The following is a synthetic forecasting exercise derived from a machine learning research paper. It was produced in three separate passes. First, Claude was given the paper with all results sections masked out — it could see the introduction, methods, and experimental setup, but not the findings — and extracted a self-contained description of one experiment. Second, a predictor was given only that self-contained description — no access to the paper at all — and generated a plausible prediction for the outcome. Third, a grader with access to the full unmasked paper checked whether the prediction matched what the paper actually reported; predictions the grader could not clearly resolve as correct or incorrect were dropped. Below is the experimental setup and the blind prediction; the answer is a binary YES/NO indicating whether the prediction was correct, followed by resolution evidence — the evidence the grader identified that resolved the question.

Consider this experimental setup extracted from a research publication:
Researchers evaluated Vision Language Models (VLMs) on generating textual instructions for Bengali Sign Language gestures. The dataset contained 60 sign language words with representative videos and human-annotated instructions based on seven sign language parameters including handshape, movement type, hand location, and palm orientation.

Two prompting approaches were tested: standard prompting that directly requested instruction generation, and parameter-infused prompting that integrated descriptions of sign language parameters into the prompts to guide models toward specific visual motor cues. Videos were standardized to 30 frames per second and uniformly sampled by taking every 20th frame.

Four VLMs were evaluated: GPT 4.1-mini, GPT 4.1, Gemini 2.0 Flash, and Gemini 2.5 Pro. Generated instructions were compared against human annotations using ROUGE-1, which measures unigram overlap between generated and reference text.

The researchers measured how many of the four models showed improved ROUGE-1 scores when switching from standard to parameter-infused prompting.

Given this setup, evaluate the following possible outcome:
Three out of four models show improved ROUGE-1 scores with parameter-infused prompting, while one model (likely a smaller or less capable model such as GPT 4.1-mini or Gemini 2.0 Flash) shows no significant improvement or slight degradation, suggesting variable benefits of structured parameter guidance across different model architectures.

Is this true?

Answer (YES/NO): YES